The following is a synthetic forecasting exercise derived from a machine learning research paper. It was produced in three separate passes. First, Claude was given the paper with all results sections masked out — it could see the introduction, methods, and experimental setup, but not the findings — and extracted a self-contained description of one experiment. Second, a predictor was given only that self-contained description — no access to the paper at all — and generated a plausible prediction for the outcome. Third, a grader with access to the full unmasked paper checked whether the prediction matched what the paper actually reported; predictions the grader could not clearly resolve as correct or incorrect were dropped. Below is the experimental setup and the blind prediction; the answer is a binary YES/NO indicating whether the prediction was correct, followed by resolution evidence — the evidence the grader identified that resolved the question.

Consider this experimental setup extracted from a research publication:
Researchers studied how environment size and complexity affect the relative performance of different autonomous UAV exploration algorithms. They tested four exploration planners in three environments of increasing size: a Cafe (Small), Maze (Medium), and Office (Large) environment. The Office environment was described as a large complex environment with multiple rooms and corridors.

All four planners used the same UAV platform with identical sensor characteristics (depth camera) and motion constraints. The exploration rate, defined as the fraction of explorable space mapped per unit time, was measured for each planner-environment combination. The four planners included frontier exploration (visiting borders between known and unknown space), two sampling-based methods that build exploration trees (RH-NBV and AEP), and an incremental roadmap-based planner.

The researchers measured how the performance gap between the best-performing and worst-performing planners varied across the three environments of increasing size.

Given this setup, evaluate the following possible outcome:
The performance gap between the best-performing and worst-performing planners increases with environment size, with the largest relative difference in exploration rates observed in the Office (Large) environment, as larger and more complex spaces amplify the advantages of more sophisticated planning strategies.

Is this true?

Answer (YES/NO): NO